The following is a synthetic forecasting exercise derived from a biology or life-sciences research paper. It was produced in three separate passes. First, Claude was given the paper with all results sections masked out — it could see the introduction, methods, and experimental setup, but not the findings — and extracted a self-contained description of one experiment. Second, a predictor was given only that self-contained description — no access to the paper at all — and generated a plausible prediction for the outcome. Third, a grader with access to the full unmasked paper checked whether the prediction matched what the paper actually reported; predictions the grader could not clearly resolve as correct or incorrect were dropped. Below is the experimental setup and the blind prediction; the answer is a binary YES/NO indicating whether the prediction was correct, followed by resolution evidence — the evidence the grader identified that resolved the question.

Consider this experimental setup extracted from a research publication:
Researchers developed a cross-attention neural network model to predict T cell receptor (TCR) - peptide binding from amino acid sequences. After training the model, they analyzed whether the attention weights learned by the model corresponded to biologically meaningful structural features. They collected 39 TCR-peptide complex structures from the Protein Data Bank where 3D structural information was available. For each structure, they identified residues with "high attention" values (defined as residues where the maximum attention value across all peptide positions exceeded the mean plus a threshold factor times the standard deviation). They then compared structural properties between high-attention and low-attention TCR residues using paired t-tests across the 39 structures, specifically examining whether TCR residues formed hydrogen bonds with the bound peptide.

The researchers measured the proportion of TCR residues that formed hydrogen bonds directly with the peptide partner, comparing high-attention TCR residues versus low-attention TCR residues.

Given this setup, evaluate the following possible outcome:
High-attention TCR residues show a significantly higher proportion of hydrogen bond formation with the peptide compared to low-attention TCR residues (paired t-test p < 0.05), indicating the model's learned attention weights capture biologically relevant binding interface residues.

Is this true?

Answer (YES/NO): NO